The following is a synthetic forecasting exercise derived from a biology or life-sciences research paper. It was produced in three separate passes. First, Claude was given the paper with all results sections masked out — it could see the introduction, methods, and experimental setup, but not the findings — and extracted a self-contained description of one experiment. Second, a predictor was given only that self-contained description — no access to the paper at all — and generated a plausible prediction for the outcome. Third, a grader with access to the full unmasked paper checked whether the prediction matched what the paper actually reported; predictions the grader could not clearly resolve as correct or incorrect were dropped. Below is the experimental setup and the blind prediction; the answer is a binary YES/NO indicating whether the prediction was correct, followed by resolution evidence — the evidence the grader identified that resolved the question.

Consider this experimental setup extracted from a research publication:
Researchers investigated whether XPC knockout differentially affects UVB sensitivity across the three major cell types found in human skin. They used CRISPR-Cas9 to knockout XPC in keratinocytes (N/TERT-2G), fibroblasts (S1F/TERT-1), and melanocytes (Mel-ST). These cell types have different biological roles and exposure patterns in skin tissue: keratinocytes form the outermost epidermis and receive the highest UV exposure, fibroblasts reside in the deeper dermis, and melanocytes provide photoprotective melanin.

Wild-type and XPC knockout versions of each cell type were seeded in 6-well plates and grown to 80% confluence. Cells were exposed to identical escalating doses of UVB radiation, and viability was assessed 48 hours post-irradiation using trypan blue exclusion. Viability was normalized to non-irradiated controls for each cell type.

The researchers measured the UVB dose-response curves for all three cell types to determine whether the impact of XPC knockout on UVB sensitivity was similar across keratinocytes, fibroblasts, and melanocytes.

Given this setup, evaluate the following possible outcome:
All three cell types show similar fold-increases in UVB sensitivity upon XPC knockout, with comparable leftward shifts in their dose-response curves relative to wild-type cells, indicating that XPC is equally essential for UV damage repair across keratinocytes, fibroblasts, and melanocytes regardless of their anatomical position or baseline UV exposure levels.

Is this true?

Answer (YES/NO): NO